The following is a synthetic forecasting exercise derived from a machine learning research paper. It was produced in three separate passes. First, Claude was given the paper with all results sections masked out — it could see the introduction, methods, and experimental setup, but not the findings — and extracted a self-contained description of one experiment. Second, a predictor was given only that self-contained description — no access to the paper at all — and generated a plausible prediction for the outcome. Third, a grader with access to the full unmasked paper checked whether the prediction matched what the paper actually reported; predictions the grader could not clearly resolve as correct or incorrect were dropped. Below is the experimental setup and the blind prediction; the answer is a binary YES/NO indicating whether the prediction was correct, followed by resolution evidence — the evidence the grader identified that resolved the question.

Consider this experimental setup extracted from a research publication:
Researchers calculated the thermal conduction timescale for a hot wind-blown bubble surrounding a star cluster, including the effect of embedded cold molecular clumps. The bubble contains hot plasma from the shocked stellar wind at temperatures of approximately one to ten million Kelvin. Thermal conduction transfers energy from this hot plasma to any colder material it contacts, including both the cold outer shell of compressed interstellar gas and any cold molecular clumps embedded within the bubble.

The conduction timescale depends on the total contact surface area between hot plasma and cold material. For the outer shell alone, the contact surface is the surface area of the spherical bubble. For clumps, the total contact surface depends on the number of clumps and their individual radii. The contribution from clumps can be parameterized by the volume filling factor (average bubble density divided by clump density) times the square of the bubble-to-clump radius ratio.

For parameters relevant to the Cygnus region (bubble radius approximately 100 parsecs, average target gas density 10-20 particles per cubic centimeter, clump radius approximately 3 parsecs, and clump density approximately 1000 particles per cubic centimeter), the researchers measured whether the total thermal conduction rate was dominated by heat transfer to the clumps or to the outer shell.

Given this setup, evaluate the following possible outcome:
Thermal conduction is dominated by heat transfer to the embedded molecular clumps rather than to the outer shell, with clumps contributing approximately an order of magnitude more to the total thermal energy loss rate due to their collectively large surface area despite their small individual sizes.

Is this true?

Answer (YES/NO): YES